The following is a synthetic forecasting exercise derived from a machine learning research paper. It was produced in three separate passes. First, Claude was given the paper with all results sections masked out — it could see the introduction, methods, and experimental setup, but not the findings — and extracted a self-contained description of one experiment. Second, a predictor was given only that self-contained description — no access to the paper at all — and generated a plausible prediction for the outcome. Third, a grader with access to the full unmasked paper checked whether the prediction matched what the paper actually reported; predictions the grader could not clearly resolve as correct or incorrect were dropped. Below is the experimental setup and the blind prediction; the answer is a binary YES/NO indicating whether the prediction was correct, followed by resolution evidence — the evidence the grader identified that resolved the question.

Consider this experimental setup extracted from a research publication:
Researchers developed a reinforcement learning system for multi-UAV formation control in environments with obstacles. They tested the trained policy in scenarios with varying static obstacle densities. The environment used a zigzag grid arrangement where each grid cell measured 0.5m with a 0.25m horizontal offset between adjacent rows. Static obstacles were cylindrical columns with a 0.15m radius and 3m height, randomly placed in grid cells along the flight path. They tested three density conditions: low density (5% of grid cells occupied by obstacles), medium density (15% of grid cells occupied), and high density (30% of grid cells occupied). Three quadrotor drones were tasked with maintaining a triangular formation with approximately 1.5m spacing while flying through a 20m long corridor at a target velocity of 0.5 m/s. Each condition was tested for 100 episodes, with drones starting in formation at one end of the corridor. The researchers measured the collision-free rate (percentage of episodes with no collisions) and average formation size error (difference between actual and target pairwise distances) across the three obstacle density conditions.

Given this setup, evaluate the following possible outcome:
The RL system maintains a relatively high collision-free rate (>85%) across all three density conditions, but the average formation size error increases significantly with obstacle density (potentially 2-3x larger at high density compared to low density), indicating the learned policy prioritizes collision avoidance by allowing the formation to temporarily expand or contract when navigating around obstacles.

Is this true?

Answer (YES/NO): NO